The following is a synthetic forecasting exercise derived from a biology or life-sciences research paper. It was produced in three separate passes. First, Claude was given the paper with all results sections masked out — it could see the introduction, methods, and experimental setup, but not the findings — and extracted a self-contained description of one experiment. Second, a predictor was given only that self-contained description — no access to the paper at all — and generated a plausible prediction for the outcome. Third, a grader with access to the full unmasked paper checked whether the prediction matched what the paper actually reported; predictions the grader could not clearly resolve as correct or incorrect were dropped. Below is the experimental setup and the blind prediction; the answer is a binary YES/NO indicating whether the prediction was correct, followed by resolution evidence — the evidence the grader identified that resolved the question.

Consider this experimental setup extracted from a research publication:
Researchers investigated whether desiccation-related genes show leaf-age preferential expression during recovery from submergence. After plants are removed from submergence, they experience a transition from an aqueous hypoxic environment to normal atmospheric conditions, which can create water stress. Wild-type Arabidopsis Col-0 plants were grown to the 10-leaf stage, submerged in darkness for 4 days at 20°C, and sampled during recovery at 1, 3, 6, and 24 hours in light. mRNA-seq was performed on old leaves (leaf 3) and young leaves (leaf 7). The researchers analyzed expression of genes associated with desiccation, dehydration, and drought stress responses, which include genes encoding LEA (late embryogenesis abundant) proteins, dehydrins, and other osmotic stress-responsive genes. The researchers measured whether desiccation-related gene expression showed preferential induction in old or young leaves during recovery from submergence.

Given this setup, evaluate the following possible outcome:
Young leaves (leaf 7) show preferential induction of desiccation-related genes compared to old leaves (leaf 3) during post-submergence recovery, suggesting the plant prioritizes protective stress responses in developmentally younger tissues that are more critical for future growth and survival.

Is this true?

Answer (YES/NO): NO